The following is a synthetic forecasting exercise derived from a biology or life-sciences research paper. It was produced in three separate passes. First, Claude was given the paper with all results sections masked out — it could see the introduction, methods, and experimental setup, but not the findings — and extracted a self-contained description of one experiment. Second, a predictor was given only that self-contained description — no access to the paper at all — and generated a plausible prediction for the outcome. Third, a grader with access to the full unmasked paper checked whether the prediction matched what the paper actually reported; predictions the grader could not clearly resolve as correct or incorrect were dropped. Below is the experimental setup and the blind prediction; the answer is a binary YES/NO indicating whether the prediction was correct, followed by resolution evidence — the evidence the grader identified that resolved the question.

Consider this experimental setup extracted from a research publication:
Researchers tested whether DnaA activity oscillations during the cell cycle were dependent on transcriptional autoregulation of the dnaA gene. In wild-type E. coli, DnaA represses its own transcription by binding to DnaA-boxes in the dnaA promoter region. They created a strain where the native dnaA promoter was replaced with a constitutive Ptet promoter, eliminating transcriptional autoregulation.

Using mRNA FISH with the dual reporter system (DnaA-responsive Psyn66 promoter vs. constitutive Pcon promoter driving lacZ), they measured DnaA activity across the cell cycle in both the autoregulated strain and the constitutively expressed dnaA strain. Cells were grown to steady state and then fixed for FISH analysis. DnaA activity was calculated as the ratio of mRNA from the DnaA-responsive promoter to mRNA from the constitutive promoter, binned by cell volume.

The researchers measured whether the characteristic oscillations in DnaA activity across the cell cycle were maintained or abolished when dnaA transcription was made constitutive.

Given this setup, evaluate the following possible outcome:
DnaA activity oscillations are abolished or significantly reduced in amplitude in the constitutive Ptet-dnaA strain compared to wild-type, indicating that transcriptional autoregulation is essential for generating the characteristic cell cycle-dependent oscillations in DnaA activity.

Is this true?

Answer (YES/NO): NO